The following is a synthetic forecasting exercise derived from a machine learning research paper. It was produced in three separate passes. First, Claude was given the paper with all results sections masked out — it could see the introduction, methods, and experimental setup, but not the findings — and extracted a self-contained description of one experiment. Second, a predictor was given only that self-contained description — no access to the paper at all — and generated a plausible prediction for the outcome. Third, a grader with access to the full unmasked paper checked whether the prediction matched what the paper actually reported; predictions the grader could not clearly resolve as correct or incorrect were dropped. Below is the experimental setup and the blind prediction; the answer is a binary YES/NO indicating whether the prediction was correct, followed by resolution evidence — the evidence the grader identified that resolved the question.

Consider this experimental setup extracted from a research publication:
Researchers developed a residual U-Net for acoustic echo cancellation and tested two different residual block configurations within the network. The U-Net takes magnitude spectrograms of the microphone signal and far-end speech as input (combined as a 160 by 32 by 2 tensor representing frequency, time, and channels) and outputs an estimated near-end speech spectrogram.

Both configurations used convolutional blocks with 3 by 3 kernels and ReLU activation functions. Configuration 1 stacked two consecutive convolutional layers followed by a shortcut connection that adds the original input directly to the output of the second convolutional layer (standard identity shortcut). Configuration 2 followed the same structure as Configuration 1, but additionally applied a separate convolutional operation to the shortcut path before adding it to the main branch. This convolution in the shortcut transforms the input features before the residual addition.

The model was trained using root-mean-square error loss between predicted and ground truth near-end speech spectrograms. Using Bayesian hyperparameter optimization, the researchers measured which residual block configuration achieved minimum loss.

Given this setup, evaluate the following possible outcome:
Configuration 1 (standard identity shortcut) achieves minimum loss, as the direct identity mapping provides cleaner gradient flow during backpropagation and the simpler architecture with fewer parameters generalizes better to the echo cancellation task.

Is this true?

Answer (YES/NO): YES